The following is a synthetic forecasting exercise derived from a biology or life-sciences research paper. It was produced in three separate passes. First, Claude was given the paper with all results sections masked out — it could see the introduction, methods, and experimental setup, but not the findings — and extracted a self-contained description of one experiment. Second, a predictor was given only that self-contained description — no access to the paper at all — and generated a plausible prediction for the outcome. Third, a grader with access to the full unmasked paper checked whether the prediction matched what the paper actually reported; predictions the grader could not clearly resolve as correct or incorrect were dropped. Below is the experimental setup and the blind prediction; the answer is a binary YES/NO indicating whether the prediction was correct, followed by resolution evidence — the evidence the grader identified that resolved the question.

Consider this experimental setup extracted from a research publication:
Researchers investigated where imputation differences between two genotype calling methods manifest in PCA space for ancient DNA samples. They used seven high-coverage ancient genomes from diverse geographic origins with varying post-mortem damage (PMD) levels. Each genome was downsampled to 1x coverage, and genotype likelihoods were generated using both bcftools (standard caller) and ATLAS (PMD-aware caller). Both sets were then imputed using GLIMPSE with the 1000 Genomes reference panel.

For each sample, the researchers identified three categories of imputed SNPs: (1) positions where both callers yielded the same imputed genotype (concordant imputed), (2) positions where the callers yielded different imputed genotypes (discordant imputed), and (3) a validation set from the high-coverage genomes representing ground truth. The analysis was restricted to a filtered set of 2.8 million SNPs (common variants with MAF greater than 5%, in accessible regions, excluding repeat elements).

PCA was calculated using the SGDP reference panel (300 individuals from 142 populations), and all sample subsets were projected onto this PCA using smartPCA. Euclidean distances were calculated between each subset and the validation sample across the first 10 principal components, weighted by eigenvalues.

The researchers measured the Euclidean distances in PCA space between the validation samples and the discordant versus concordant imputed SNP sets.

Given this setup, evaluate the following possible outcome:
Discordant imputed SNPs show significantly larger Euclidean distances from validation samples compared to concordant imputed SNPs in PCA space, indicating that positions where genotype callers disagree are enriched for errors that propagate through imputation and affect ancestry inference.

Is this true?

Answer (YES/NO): YES